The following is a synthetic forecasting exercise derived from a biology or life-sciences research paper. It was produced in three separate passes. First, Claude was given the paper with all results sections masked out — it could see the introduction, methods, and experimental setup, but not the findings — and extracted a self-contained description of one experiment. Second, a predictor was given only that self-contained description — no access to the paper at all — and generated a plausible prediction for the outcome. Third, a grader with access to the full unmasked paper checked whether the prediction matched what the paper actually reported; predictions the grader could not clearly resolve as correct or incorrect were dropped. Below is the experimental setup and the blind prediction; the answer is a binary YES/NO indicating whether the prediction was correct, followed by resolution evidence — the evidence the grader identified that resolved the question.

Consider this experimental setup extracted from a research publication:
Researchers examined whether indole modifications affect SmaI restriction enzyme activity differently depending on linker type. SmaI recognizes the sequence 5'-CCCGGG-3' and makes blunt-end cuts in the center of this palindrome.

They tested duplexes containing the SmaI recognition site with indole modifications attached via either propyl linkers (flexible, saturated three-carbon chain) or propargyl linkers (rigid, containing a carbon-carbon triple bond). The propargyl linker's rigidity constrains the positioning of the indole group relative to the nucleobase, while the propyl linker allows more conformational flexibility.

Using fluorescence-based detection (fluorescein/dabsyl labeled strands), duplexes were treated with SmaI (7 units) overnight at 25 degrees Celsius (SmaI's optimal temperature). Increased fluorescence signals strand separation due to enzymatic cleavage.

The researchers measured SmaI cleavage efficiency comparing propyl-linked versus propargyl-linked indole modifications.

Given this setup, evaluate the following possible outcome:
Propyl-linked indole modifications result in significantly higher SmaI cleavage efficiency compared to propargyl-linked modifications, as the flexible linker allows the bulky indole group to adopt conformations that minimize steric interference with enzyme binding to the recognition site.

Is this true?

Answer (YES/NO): NO